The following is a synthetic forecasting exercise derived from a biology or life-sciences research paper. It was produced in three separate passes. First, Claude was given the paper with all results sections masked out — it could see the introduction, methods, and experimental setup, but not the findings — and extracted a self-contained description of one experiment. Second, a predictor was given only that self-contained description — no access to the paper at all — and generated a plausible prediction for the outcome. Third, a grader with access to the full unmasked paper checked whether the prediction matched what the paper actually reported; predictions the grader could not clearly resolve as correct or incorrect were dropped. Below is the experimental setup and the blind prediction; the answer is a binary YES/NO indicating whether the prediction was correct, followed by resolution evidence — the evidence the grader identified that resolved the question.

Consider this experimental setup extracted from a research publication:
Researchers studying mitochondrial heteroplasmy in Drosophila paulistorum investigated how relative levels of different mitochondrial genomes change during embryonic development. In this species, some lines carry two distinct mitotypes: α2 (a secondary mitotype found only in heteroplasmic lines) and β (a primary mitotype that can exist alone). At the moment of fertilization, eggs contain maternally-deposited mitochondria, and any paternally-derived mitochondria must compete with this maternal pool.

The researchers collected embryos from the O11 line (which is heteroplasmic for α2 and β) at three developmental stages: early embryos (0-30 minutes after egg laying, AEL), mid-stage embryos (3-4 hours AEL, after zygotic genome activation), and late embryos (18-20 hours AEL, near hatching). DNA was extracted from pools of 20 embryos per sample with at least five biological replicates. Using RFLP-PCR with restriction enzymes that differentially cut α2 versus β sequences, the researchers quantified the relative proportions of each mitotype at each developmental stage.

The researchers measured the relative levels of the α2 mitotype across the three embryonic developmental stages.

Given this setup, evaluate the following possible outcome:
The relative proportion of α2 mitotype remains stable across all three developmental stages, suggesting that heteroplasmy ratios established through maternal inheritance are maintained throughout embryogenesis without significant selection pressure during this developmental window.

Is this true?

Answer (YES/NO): NO